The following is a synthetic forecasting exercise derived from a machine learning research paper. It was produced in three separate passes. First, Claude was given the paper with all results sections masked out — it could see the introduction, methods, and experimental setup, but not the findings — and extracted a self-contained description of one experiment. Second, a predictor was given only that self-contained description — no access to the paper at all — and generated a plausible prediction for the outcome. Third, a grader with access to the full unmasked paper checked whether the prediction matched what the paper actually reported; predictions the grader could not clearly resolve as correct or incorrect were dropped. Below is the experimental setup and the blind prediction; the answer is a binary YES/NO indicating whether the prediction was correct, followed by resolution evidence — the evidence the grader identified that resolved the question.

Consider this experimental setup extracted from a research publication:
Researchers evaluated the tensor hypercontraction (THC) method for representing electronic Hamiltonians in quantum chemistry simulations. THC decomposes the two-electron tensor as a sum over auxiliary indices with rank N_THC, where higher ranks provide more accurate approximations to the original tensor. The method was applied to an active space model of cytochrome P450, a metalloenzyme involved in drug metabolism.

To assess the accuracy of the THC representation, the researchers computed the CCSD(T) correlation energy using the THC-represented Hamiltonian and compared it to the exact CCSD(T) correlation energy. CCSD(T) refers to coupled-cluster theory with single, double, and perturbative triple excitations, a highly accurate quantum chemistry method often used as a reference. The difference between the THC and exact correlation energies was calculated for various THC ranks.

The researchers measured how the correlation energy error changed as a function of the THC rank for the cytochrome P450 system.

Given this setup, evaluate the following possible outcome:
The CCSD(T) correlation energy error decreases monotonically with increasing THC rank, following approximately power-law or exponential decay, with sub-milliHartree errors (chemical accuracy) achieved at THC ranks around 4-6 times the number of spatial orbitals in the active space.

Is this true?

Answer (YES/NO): NO